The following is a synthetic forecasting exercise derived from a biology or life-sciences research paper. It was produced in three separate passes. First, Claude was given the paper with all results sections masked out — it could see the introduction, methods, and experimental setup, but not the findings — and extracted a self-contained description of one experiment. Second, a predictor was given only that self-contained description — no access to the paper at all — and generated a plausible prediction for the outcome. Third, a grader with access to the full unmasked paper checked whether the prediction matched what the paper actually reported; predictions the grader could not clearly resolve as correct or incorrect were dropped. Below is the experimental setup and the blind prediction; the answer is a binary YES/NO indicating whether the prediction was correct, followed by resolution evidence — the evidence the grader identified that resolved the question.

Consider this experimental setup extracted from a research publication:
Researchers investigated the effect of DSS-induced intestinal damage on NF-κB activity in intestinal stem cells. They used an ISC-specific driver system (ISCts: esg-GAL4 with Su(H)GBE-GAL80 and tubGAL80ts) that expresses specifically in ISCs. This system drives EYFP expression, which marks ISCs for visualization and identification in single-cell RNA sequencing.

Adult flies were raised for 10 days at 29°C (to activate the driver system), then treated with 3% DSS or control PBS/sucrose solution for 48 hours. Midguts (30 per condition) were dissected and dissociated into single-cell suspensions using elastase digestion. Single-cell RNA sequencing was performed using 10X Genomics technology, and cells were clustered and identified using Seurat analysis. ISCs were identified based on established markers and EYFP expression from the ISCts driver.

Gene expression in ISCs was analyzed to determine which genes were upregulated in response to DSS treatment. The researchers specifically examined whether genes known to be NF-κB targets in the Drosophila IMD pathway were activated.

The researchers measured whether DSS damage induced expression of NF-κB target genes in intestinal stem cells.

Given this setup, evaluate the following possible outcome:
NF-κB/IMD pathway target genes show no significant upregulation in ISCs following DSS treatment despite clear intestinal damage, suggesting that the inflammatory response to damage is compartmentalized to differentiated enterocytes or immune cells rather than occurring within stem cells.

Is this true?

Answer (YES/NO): NO